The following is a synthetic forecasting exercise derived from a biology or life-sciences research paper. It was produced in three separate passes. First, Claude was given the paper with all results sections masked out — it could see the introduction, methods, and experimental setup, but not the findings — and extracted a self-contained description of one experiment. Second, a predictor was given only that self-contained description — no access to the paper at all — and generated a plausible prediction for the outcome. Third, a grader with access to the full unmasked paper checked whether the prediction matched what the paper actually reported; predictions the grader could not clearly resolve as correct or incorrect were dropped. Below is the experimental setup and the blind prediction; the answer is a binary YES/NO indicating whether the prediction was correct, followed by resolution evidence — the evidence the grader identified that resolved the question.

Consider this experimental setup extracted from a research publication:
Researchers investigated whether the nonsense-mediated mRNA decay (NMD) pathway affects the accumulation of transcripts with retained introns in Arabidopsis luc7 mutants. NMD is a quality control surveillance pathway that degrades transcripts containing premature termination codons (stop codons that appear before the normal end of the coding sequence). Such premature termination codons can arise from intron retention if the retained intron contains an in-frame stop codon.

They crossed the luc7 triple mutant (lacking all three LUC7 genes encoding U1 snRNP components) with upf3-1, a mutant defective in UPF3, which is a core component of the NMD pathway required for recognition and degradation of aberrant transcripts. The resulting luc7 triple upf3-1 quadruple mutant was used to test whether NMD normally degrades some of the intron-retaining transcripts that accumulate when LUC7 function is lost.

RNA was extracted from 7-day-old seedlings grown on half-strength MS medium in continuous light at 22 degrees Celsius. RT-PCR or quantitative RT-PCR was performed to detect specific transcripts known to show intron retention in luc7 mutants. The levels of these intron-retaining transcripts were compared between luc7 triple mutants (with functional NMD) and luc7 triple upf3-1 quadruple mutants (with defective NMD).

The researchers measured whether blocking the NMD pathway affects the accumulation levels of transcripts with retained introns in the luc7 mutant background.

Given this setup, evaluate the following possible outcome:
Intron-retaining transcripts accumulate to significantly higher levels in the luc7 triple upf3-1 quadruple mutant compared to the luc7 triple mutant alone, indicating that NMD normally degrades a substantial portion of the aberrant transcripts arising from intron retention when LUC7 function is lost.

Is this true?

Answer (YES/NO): NO